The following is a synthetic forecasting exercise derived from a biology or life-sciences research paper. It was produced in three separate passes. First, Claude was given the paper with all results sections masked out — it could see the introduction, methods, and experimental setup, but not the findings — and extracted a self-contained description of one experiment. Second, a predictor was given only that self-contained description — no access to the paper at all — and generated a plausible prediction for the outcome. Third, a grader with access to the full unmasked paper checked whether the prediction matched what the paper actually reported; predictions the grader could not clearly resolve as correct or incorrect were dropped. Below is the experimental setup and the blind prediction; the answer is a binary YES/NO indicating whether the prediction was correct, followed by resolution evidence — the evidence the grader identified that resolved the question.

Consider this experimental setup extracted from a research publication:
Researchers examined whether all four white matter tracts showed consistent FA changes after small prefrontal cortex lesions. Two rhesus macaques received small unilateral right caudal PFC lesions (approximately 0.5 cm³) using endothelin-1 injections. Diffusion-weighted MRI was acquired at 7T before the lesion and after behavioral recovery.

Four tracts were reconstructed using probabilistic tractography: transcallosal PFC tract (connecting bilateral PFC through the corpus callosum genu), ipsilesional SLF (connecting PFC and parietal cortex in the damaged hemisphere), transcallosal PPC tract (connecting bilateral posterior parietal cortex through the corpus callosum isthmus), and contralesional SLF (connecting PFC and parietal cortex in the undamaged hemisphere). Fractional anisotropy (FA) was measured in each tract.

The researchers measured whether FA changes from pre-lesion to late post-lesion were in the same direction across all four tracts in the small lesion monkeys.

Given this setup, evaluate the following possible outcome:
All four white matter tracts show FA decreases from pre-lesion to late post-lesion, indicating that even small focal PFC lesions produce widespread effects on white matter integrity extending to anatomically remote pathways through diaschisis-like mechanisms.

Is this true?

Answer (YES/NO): NO